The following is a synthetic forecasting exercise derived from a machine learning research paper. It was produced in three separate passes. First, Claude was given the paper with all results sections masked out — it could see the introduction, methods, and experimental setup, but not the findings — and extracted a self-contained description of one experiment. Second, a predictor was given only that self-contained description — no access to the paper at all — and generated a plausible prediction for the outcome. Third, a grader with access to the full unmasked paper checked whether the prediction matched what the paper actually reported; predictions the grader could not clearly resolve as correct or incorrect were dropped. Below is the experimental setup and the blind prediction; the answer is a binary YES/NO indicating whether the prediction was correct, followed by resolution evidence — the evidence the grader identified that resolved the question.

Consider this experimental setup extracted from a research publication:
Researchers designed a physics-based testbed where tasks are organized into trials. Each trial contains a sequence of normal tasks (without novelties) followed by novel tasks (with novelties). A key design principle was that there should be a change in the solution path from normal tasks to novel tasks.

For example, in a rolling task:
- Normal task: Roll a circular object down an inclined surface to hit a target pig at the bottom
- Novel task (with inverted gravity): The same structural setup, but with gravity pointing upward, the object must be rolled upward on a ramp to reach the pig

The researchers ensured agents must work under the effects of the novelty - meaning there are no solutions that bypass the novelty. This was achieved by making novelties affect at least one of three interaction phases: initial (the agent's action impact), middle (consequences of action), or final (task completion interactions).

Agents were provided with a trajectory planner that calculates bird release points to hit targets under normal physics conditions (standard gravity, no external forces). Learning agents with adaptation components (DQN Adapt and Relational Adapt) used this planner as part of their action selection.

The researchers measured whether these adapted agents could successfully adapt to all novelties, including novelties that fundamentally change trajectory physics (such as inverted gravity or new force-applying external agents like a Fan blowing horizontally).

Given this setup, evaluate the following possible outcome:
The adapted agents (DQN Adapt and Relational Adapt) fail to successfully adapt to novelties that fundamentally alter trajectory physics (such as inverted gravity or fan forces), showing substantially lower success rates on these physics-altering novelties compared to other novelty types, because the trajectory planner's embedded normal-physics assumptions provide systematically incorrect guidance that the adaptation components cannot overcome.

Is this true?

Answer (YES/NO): NO